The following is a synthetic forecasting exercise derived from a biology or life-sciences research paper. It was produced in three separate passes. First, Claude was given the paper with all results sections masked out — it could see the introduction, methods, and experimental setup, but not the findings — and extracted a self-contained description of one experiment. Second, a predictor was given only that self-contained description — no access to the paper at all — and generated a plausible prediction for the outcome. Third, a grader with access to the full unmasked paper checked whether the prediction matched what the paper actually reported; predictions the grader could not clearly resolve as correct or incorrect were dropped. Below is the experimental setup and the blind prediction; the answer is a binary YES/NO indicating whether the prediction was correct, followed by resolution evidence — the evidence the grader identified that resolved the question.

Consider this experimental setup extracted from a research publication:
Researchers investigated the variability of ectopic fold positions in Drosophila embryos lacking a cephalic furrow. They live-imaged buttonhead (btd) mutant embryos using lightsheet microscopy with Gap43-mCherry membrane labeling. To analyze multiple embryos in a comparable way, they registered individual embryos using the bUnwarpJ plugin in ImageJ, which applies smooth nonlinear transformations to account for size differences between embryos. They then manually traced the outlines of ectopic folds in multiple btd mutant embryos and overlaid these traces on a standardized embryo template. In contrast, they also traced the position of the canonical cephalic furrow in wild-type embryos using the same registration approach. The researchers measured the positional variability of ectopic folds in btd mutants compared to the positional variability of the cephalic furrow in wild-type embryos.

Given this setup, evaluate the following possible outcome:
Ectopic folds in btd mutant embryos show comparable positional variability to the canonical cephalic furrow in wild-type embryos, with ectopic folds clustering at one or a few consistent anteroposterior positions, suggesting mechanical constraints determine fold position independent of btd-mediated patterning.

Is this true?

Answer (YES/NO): NO